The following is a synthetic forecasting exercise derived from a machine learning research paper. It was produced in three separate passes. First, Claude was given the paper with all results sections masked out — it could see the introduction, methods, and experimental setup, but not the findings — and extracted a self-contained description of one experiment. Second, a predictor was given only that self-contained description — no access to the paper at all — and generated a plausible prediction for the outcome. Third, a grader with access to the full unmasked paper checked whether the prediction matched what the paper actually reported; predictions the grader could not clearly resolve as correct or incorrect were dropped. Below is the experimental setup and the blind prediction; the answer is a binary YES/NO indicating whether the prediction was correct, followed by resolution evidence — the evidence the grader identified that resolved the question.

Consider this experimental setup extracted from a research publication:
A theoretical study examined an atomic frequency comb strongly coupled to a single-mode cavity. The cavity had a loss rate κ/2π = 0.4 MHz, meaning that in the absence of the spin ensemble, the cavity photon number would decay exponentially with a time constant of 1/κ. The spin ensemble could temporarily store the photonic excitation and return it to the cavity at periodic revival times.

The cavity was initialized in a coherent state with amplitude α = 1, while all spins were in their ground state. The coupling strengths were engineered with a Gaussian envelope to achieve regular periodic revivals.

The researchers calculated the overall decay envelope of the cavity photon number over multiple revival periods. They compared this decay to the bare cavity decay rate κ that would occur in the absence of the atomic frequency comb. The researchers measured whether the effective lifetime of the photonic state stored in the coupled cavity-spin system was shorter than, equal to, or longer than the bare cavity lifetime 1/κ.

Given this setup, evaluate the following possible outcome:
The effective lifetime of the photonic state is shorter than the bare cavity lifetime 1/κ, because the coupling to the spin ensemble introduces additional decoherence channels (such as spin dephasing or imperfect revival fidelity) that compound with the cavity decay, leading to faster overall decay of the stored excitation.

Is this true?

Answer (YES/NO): NO